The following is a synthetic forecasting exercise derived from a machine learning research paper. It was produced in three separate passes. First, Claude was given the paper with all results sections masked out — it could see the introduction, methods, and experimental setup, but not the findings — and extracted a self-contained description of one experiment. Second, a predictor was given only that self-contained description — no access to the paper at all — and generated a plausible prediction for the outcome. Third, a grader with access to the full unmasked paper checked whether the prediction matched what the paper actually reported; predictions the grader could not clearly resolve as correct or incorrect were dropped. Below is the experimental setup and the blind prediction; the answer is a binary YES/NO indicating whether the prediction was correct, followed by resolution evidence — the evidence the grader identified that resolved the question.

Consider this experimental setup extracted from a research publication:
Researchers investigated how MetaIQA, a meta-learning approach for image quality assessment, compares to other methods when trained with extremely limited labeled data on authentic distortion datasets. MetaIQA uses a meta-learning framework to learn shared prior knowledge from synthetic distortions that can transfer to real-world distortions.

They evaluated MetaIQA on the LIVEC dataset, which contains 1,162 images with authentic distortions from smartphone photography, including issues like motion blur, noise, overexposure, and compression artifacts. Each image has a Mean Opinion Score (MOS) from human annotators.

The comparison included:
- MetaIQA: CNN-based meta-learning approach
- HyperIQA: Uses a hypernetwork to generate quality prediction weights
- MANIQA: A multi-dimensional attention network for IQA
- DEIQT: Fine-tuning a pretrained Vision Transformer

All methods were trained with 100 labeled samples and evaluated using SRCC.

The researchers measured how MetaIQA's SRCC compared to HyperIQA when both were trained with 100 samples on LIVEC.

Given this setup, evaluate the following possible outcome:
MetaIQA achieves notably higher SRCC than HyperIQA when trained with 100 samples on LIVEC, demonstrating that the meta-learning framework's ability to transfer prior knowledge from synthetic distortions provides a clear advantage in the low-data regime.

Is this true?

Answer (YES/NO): NO